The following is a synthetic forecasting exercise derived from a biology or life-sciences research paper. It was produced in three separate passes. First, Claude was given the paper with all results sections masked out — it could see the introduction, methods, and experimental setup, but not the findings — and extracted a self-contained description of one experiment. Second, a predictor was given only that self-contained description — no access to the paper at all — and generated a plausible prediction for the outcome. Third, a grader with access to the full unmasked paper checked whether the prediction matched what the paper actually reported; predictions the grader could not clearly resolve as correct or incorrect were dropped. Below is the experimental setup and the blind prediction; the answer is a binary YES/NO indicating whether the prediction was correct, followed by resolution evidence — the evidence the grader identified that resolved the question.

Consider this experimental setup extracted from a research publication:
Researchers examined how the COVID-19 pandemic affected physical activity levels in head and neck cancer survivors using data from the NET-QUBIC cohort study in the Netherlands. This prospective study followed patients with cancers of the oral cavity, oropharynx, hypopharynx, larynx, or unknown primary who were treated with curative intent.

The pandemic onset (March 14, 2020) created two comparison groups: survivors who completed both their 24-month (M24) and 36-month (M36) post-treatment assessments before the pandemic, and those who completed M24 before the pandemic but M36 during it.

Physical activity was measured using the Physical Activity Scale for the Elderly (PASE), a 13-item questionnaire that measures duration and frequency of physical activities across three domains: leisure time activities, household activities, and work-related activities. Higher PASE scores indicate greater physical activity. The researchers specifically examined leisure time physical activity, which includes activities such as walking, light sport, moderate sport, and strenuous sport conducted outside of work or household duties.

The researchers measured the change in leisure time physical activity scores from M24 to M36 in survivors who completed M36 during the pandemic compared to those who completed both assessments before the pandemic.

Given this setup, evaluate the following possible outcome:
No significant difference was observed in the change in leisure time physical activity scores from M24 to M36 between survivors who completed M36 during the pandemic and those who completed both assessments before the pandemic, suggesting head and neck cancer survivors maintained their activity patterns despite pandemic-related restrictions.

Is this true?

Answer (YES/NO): YES